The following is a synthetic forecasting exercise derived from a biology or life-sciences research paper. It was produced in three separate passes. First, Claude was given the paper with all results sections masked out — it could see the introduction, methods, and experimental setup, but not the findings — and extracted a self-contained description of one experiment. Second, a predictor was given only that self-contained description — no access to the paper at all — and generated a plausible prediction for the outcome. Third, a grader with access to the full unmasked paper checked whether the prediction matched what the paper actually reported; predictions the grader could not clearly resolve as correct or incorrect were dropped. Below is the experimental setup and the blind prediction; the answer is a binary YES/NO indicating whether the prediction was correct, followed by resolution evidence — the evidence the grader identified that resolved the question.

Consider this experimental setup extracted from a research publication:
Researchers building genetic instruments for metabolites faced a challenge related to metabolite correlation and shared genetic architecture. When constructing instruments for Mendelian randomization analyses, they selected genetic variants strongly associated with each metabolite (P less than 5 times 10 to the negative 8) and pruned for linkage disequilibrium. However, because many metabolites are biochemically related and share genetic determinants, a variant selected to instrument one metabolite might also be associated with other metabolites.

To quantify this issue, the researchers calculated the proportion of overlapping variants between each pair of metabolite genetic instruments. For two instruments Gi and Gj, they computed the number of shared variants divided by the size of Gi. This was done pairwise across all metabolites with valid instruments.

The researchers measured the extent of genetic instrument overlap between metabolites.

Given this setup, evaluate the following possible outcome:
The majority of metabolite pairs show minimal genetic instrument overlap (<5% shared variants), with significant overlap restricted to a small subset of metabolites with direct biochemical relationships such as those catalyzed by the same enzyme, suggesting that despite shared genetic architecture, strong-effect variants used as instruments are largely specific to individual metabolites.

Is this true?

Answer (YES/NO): NO